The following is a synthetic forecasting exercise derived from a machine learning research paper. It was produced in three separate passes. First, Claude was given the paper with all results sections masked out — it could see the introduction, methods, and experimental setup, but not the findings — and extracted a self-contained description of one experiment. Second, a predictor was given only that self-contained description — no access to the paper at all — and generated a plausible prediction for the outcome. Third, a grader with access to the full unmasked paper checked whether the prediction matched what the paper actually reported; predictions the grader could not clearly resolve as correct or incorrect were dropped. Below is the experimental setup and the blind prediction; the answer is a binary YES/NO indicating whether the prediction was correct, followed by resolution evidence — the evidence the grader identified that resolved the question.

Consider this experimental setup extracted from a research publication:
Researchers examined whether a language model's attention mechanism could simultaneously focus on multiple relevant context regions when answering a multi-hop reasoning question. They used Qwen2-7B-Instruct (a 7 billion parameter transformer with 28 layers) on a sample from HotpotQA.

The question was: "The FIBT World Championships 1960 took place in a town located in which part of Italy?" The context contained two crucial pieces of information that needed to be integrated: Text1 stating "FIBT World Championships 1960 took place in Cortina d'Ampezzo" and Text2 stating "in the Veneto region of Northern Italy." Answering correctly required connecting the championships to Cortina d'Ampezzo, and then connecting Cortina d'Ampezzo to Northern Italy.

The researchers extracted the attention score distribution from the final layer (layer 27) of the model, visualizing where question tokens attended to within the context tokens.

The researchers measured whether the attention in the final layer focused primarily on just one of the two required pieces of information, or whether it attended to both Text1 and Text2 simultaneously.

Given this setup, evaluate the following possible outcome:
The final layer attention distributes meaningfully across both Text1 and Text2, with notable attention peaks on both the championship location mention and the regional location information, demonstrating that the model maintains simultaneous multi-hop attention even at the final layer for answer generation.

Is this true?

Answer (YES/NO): YES